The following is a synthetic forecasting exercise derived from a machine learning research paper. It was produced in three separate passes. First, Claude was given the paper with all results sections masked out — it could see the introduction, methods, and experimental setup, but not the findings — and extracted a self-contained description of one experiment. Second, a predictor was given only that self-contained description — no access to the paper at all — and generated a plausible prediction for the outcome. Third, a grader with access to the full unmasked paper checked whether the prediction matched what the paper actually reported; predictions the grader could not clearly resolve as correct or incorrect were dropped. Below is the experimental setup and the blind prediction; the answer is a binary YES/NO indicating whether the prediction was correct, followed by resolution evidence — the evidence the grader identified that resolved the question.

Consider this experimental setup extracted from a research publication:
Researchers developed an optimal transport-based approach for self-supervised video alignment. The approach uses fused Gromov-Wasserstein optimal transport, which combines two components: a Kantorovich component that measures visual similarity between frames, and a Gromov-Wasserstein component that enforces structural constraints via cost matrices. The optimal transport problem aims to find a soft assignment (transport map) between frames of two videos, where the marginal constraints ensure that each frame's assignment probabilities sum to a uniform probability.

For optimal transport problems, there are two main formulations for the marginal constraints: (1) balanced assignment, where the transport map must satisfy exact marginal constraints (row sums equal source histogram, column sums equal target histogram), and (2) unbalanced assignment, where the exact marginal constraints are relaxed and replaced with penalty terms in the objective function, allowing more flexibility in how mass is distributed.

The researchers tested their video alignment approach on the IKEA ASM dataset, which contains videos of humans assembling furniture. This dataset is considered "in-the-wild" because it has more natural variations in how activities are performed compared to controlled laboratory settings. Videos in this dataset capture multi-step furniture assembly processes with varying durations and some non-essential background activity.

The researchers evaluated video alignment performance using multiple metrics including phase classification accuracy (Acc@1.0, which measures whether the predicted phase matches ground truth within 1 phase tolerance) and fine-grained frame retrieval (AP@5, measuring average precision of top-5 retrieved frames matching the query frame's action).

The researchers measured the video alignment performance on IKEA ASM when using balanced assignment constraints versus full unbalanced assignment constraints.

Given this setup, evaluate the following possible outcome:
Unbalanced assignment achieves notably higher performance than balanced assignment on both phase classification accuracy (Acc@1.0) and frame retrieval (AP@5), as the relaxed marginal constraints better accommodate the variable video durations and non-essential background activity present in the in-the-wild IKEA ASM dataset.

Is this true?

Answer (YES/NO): NO